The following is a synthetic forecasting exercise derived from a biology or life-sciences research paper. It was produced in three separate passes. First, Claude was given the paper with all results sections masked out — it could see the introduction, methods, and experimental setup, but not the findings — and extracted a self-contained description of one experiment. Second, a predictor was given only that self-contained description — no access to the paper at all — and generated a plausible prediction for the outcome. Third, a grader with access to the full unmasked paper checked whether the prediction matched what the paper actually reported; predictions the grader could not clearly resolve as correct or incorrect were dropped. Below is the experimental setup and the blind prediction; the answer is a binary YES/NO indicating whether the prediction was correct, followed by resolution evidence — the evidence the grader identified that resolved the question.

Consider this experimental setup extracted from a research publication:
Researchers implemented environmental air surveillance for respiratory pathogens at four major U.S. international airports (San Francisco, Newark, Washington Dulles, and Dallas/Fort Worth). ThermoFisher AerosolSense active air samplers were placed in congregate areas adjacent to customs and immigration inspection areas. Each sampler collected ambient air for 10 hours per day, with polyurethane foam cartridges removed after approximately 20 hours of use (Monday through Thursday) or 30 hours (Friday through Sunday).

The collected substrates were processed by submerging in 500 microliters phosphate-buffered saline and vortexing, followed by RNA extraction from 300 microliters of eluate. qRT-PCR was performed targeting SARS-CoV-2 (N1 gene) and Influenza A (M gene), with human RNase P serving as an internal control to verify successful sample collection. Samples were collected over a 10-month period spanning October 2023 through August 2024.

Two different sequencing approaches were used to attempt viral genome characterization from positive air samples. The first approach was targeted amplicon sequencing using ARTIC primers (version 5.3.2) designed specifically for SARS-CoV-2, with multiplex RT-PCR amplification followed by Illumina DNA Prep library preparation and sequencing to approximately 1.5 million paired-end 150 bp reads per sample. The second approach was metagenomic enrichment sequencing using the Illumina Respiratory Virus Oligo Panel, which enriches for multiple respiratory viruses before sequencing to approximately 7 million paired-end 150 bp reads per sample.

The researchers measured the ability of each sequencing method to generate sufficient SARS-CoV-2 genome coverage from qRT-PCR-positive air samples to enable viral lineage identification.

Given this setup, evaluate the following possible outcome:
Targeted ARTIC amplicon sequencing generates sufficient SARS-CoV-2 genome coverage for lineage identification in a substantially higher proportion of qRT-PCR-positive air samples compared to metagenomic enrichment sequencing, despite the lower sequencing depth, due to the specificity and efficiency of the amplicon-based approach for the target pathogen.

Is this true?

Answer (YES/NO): YES